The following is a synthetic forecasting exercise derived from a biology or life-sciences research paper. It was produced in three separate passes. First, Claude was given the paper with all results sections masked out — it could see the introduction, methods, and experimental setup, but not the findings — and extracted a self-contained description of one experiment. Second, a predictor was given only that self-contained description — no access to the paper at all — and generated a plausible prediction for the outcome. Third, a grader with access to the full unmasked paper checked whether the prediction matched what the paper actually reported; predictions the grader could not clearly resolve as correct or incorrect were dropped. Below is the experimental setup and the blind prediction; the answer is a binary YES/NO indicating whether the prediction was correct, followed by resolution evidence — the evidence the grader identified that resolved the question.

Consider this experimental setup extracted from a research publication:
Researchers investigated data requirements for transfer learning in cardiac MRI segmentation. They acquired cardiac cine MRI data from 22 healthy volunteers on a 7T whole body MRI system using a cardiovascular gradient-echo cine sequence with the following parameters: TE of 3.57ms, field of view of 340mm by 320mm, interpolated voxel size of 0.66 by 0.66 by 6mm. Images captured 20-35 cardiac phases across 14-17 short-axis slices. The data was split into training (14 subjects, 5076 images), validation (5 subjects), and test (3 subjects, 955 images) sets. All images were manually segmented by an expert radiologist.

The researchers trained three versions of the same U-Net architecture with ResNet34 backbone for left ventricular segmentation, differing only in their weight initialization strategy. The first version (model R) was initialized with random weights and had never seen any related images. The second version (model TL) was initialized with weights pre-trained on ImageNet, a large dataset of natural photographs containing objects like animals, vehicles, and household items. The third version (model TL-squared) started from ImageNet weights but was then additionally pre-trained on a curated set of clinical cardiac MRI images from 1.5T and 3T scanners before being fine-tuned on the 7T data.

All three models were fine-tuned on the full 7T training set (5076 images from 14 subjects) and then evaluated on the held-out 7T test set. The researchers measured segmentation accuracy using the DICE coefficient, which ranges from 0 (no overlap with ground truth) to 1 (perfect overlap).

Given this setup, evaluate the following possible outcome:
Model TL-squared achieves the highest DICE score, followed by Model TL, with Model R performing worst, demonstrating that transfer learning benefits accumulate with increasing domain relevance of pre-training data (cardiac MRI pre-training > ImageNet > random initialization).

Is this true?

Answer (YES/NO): YES